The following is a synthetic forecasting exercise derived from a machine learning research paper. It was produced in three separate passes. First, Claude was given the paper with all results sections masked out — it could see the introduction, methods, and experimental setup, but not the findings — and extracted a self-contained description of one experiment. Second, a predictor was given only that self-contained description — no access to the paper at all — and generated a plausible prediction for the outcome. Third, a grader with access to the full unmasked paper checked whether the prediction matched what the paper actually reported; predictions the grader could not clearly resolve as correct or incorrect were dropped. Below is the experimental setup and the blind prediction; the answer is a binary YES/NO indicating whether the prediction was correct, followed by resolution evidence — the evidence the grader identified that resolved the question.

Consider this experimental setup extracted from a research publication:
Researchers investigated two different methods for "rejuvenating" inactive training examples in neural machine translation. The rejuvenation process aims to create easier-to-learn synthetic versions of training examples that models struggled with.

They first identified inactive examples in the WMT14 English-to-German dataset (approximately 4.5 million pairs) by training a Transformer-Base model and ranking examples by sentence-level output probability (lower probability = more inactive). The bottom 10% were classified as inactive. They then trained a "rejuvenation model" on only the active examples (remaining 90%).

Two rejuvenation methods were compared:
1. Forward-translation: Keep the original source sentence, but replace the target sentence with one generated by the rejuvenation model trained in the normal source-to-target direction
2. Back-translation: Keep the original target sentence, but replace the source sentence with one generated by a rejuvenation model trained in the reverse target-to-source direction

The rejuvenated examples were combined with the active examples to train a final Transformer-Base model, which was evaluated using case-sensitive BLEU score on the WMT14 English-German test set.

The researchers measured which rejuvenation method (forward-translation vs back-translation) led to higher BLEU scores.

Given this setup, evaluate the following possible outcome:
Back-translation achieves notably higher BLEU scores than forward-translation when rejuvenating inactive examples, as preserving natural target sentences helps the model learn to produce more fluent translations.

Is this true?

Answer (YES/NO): NO